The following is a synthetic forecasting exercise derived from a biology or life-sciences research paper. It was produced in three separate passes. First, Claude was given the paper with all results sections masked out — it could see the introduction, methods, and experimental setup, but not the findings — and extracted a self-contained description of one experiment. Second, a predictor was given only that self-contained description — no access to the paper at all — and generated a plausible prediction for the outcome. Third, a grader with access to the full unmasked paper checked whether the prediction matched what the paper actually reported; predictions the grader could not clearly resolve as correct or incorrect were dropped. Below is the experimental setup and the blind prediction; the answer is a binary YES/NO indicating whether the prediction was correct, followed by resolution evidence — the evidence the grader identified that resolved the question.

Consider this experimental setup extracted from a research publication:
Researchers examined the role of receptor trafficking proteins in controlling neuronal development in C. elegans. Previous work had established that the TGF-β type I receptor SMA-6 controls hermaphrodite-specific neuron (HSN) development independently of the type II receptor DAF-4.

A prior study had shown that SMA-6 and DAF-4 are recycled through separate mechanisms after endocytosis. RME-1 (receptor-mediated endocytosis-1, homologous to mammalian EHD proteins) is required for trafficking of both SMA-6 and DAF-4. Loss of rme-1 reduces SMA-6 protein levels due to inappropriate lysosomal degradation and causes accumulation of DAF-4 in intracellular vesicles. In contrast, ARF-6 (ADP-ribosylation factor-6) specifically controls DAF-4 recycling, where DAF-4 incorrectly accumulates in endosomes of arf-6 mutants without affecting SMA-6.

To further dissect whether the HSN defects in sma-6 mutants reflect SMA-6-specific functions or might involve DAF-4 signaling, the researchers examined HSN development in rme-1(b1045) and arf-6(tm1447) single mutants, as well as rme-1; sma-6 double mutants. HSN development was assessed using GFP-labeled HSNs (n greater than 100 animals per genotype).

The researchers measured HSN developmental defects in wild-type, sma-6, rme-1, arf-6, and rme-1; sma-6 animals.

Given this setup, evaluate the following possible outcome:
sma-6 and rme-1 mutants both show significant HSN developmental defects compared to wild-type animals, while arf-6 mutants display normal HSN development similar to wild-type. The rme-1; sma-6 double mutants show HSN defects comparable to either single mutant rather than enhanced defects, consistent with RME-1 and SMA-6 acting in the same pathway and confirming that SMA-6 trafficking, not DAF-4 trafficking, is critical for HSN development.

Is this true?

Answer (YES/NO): YES